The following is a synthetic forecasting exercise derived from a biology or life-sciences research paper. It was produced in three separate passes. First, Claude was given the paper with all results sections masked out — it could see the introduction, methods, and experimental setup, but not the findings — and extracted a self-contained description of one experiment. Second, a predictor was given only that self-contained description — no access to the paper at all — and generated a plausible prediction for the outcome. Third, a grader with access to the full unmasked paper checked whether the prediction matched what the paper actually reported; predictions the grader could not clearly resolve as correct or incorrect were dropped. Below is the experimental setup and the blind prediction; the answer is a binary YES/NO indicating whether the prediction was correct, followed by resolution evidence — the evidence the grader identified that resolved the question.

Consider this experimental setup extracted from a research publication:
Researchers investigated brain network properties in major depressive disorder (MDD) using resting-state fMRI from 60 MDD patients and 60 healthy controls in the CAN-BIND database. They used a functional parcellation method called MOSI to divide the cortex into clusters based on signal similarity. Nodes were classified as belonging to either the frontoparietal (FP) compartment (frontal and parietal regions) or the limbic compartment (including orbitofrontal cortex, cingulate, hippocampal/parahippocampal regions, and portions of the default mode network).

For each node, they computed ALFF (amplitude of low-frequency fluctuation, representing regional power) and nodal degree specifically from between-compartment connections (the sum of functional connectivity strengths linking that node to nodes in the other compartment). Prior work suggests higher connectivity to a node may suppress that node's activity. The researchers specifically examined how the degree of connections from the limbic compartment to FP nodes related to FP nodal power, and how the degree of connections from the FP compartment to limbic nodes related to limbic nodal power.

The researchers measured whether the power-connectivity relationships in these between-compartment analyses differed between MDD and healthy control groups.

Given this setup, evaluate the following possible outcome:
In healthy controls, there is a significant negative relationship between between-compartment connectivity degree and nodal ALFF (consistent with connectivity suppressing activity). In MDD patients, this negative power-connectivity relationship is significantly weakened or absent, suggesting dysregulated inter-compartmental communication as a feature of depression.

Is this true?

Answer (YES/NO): NO